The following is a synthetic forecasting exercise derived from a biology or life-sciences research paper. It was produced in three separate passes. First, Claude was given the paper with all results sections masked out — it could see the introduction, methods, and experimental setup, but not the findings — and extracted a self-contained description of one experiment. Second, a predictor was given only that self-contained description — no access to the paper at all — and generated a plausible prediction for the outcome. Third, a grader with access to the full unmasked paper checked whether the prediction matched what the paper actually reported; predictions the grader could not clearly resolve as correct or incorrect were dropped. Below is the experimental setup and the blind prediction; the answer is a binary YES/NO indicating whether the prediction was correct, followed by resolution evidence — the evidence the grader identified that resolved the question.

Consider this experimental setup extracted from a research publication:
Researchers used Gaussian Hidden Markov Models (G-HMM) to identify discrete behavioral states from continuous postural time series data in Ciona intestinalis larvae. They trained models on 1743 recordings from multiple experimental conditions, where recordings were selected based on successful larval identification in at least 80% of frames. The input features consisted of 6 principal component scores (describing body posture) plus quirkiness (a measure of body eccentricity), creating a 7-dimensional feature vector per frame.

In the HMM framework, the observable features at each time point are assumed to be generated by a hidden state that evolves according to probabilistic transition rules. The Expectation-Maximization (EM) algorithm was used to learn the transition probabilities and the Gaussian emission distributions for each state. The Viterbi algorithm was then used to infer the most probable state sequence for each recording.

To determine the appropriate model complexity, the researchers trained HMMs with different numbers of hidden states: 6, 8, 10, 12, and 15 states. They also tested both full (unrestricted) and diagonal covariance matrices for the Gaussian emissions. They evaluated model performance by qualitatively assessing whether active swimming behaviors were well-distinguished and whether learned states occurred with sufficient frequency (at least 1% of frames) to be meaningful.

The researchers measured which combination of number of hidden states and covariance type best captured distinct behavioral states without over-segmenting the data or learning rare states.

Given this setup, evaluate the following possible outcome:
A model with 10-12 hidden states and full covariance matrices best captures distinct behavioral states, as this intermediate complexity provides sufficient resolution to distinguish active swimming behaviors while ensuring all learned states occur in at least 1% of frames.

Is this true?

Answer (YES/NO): NO